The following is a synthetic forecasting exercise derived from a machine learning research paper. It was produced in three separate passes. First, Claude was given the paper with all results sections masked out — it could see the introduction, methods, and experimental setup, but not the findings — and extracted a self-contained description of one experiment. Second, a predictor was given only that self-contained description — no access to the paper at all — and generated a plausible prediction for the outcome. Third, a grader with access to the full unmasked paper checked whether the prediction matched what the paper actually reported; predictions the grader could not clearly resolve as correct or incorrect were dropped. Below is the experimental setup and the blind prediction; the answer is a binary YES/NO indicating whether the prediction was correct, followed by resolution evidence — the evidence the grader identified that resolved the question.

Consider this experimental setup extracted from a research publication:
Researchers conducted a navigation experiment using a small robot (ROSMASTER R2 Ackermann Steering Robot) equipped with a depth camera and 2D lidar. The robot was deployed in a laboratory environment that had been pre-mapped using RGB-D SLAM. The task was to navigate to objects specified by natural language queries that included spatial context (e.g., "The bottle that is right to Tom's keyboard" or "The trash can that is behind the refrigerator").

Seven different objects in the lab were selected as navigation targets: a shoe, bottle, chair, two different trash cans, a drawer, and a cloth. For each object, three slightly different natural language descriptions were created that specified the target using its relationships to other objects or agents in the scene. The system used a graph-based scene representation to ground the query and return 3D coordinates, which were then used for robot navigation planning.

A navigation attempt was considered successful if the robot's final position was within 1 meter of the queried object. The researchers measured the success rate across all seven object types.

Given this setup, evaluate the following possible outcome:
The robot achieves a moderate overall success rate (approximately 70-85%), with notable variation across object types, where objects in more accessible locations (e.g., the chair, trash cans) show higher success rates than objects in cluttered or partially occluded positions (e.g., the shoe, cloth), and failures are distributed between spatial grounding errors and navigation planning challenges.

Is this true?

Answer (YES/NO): NO